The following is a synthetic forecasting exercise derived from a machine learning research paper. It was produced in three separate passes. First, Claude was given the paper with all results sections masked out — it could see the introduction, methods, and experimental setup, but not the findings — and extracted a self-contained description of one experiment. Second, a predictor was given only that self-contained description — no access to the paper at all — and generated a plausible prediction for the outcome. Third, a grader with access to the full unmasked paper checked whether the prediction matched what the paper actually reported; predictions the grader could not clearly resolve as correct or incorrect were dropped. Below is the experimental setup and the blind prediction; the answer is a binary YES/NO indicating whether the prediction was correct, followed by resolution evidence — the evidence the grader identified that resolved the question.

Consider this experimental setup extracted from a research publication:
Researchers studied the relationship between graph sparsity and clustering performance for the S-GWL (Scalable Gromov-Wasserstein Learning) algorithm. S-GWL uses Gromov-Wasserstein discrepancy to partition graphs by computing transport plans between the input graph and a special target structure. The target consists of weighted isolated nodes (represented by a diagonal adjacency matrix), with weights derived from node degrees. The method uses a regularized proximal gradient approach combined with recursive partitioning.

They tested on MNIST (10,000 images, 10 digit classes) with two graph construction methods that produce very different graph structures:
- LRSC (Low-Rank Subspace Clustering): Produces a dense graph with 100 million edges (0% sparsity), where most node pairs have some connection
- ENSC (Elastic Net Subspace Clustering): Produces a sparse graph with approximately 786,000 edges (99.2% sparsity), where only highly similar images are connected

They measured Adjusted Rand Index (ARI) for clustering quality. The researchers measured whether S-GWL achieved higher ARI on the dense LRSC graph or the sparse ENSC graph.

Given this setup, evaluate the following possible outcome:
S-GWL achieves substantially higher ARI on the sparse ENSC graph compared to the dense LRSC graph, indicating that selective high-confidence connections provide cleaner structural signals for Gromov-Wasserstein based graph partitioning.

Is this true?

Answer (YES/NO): YES